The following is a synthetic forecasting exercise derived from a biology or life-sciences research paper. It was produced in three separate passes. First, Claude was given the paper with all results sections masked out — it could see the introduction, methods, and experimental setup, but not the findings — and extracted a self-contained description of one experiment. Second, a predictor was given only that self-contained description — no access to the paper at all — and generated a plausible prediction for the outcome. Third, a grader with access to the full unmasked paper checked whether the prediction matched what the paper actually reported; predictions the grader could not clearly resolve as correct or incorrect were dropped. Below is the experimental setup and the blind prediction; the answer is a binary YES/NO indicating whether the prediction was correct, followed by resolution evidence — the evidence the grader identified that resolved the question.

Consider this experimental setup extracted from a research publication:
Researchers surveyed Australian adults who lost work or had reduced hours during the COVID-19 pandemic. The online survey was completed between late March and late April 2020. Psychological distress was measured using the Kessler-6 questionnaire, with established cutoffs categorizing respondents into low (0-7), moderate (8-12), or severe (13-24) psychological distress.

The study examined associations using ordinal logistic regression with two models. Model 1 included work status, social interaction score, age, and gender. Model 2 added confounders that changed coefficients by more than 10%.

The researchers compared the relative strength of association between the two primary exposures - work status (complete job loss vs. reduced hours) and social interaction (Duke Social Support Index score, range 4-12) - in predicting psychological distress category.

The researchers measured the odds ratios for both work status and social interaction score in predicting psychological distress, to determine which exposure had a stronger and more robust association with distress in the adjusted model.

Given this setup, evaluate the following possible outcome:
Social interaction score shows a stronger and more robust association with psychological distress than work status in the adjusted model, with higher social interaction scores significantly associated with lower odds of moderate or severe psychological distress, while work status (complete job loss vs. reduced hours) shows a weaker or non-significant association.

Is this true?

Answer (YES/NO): YES